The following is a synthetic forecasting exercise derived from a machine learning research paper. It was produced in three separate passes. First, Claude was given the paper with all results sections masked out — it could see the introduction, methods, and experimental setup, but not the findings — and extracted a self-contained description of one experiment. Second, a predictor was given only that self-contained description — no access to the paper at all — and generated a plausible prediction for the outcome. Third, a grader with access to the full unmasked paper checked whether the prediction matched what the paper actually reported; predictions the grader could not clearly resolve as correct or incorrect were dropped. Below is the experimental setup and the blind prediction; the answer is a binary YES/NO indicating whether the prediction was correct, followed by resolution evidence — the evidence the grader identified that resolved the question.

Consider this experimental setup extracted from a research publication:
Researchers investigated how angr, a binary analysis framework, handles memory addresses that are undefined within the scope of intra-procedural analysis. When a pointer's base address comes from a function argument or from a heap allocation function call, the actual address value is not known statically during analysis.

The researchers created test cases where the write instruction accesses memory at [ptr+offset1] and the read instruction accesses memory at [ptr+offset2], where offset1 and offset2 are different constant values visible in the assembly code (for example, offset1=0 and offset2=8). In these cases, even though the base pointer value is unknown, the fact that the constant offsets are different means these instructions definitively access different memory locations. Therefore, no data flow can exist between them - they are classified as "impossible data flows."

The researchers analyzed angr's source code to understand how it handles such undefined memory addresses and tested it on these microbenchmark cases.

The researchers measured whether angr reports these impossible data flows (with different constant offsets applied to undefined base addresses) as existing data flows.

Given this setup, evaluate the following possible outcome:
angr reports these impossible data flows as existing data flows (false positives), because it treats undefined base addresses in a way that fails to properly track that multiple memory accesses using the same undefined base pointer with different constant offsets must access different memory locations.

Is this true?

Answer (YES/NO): YES